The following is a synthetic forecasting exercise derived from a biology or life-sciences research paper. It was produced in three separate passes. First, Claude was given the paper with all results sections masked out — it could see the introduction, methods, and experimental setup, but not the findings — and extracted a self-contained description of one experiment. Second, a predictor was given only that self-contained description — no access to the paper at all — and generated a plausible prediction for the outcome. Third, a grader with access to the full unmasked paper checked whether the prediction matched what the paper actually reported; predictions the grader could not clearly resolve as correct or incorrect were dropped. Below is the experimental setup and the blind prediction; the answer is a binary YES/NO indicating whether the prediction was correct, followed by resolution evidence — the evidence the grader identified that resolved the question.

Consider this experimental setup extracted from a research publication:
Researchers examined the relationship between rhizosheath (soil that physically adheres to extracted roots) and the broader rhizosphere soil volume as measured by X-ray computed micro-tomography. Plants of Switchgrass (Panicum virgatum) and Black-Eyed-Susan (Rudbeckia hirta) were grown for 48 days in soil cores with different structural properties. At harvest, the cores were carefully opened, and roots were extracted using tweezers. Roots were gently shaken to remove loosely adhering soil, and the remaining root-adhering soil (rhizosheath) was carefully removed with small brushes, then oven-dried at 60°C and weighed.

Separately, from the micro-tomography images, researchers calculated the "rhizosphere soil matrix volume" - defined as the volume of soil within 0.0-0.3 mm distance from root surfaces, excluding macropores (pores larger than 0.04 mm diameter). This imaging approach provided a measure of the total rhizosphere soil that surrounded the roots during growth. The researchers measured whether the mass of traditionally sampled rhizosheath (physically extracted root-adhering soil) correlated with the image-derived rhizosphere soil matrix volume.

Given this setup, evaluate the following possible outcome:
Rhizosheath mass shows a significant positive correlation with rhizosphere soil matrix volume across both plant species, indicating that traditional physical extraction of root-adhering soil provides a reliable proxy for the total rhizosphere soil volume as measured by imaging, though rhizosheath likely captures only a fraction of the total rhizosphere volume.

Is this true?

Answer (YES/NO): NO